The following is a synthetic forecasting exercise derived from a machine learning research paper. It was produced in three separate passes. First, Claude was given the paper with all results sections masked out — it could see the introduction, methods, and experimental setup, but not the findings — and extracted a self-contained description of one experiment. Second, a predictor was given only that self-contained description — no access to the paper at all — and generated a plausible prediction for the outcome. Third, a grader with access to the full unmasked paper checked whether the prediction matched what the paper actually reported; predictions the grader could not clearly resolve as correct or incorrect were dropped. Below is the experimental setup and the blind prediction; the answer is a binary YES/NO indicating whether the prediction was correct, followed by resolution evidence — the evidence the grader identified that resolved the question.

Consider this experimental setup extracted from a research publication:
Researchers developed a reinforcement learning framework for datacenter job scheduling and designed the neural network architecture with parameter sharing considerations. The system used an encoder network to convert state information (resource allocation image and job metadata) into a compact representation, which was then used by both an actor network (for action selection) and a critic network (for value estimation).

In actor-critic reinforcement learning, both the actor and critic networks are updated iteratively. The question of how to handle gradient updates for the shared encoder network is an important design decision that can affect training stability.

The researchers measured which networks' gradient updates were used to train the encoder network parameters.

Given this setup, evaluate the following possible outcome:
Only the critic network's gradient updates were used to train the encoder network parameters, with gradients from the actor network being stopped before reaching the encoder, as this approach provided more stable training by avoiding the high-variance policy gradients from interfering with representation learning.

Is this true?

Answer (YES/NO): YES